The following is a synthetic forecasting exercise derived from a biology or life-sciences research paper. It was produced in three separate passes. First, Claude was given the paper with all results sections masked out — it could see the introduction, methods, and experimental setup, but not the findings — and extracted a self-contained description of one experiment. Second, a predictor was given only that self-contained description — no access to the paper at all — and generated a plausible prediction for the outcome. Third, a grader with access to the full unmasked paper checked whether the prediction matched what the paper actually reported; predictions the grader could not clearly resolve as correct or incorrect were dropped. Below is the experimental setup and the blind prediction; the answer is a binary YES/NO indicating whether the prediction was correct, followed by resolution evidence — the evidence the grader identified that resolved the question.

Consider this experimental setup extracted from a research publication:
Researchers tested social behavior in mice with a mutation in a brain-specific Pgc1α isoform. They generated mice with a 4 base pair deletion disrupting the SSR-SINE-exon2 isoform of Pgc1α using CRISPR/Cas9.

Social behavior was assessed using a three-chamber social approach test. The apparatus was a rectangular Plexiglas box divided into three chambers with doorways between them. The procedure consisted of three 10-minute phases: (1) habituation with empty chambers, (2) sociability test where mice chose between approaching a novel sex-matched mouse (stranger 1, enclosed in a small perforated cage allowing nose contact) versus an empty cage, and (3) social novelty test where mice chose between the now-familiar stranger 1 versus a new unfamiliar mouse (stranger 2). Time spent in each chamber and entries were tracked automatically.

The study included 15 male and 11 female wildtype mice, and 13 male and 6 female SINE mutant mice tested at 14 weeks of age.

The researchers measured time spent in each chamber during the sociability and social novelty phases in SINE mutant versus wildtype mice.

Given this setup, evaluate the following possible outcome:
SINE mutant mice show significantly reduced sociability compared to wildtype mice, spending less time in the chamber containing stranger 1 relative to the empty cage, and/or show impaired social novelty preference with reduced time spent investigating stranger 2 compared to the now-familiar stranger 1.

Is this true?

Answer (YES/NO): NO